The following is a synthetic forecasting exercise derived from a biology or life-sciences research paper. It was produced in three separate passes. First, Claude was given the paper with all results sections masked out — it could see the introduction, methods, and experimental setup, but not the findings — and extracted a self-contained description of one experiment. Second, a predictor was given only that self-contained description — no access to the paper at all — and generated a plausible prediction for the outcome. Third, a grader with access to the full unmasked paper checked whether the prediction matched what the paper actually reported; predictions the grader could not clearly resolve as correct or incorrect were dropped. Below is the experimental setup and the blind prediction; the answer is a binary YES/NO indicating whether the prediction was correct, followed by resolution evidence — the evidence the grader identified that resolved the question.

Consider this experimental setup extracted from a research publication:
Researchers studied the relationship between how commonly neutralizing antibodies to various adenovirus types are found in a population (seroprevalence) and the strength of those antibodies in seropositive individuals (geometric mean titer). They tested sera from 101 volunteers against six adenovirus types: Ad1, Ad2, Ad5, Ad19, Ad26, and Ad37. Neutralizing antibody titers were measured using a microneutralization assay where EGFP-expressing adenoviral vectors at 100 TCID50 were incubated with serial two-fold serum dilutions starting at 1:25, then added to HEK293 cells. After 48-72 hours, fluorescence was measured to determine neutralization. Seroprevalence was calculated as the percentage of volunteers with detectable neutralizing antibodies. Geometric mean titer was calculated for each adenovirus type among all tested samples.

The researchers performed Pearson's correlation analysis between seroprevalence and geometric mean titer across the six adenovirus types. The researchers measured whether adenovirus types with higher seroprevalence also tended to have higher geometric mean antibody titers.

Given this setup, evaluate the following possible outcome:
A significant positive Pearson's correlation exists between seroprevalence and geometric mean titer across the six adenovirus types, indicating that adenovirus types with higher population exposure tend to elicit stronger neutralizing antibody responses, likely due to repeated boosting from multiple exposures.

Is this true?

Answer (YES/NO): YES